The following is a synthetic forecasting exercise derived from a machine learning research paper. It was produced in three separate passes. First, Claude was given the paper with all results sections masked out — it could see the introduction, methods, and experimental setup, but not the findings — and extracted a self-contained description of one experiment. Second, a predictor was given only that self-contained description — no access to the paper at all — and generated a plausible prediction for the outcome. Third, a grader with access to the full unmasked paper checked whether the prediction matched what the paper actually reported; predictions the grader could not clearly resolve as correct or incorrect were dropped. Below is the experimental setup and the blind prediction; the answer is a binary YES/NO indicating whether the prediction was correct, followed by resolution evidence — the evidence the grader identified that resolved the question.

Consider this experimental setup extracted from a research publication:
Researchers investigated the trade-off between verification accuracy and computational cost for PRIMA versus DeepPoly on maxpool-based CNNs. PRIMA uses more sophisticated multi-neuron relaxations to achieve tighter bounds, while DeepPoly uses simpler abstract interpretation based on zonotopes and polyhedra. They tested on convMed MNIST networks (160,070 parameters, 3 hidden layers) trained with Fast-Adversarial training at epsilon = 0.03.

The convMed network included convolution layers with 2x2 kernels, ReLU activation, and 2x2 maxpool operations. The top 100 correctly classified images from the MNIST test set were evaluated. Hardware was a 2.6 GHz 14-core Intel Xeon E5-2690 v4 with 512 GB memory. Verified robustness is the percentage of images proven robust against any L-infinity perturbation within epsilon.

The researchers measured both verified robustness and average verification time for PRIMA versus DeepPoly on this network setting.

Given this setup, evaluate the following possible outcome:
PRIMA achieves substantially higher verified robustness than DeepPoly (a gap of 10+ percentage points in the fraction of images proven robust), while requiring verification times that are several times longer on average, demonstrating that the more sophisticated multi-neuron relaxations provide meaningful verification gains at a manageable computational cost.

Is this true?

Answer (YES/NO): NO